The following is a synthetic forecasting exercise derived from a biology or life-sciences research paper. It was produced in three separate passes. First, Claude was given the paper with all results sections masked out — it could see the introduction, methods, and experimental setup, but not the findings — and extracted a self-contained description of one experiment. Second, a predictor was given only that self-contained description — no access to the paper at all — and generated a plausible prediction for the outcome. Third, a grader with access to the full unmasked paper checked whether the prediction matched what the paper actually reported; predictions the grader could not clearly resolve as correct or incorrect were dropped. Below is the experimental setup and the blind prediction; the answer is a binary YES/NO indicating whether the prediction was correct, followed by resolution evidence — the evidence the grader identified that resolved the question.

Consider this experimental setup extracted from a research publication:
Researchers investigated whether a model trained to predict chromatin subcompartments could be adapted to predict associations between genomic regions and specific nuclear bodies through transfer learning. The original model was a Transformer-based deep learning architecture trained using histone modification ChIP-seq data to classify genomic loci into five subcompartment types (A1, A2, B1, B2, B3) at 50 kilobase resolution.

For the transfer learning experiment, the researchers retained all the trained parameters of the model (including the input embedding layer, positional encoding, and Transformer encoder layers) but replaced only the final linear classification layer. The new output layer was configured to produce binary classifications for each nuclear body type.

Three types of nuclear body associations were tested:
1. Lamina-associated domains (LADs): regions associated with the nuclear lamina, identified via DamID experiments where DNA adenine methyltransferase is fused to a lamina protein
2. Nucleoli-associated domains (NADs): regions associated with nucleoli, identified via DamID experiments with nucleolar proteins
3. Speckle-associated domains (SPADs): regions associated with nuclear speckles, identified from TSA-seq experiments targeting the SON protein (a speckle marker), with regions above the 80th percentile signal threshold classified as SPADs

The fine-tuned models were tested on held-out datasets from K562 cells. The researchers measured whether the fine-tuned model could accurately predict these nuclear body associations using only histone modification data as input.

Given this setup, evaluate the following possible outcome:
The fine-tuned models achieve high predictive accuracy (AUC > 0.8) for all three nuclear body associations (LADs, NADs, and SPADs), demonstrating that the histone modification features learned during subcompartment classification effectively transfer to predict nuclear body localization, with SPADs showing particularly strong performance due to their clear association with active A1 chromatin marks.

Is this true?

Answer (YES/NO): NO